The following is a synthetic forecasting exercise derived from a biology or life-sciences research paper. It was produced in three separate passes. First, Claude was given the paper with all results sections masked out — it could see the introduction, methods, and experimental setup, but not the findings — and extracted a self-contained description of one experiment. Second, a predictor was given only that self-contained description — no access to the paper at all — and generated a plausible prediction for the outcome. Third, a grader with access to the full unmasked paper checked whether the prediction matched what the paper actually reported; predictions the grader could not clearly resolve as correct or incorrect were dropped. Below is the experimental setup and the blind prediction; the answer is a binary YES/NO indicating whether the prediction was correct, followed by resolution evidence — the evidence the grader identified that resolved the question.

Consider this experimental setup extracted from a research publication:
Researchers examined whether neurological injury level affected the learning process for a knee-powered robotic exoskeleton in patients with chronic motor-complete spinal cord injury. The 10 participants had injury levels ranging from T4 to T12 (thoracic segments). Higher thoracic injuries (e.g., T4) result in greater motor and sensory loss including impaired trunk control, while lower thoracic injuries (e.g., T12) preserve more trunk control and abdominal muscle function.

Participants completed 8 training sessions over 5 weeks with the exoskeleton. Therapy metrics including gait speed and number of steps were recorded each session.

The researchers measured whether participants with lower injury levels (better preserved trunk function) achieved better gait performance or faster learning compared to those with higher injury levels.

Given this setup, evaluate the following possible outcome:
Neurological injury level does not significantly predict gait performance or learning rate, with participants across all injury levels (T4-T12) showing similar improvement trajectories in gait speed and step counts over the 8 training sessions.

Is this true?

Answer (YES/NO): NO